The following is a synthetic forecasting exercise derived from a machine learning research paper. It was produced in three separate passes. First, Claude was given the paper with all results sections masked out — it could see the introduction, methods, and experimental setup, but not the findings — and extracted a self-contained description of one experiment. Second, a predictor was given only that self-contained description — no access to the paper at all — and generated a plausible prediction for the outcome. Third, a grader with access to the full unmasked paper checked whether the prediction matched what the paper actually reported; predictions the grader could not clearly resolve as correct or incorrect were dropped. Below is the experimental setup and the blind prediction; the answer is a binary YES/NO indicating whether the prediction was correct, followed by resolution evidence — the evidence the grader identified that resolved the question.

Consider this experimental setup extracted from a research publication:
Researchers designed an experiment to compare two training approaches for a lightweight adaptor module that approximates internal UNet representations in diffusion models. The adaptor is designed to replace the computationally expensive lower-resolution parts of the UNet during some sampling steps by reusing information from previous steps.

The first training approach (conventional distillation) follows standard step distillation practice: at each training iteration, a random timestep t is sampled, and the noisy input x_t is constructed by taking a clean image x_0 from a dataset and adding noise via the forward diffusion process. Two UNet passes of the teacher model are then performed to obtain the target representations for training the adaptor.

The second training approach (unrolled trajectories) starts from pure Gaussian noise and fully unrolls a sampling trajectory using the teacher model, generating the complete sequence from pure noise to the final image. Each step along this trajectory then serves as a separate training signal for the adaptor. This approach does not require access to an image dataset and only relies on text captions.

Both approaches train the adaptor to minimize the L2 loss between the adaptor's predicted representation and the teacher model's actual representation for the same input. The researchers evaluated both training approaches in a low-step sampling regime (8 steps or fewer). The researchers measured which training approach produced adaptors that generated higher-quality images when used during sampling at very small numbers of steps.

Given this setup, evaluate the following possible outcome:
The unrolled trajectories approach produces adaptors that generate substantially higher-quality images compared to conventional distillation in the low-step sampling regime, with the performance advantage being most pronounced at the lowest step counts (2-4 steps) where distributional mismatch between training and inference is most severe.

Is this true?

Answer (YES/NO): YES